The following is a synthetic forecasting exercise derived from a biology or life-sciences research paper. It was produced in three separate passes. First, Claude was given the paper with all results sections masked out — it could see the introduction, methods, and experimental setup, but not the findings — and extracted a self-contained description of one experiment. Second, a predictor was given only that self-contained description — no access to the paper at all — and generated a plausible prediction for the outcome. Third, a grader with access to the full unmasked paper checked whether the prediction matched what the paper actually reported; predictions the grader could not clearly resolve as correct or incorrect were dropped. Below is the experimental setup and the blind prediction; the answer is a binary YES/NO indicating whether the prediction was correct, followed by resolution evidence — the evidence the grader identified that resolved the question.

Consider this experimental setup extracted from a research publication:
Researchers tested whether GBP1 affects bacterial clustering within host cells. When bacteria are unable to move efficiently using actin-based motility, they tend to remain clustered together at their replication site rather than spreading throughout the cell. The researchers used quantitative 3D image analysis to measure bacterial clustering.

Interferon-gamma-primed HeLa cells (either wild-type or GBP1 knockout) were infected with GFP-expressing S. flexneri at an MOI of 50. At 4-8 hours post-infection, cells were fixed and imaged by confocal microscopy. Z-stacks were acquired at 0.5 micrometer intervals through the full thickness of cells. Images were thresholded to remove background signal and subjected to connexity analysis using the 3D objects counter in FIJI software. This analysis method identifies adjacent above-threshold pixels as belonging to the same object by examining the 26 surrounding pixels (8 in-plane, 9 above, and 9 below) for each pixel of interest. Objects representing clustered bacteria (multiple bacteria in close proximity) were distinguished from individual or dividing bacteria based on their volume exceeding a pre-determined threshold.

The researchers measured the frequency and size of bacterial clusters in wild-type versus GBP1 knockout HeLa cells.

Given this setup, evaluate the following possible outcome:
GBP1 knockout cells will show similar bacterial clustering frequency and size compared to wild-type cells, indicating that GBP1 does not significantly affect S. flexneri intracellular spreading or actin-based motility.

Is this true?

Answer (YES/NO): NO